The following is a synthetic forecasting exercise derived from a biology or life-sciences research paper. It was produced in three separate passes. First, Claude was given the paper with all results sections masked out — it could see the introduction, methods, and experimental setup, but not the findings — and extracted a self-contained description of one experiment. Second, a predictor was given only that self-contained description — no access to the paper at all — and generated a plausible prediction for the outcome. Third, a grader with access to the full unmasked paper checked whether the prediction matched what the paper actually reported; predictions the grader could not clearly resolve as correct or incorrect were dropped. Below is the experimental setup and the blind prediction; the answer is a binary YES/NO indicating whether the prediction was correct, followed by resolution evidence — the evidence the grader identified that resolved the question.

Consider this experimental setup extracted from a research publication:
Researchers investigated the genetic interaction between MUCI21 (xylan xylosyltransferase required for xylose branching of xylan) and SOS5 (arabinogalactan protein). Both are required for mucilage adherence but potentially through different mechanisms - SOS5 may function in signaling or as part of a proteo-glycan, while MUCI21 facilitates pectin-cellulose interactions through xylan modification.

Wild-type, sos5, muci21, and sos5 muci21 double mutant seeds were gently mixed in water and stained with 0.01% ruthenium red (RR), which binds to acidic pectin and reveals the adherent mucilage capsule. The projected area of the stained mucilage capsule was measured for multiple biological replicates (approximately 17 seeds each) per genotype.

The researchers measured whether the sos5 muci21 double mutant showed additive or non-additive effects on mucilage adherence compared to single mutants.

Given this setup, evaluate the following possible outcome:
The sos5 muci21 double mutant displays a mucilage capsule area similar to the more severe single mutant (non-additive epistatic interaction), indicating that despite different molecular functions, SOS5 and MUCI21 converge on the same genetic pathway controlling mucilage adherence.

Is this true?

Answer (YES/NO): NO